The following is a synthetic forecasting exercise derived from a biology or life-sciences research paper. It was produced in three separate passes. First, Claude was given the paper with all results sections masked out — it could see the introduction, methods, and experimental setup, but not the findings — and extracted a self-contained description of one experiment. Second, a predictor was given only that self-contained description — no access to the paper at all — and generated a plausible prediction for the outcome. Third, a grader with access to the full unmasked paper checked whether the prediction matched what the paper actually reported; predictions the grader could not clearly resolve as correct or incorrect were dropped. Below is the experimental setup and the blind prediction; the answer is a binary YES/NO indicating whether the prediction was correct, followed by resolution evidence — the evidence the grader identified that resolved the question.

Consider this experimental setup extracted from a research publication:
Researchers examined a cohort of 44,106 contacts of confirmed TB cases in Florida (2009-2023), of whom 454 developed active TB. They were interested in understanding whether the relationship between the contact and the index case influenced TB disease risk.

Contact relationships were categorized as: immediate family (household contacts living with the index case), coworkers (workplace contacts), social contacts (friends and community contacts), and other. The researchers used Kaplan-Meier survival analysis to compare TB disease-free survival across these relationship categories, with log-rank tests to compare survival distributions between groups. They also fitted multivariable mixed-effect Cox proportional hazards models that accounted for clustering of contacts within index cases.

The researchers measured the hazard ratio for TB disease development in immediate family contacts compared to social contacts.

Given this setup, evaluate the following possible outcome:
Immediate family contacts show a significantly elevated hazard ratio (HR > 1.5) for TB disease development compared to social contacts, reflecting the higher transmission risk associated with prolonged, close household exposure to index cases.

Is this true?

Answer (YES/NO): NO